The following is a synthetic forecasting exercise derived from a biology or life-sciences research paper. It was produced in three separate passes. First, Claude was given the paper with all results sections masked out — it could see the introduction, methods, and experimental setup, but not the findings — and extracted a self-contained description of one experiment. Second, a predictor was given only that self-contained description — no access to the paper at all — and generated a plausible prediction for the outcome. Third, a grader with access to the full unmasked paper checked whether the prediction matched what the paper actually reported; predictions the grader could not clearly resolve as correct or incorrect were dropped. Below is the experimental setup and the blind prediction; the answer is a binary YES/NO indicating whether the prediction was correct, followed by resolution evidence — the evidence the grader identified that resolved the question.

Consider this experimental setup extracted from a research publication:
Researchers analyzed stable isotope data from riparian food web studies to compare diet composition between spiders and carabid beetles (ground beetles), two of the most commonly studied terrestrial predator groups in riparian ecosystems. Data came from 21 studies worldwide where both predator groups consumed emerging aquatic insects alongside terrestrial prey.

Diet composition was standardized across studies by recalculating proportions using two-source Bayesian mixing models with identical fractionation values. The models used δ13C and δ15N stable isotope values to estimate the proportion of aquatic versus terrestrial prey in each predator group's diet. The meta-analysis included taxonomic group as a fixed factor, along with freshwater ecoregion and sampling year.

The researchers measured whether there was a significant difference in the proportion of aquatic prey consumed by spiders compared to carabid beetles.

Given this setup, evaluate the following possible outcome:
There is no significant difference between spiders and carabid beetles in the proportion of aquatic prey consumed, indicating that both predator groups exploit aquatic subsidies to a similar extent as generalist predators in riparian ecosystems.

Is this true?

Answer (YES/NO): YES